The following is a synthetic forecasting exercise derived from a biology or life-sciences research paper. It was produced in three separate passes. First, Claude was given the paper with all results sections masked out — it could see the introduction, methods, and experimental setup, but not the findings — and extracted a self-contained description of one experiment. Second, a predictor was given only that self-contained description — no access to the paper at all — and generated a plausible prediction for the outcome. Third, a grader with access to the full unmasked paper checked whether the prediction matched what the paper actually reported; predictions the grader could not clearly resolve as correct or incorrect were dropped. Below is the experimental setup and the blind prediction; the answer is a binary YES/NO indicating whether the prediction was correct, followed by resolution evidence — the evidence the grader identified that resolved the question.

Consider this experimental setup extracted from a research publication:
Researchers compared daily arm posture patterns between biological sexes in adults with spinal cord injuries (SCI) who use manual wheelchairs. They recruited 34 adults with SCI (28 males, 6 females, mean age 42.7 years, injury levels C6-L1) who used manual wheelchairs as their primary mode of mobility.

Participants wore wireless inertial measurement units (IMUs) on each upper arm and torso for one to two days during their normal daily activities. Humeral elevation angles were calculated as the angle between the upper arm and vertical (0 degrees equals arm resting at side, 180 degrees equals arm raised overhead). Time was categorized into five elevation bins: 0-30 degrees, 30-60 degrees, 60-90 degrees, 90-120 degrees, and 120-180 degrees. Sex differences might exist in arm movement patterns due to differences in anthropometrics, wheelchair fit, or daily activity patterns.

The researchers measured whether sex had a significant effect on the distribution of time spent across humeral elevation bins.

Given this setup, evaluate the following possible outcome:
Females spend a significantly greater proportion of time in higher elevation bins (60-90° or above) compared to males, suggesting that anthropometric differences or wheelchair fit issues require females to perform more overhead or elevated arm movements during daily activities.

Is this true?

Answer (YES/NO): NO